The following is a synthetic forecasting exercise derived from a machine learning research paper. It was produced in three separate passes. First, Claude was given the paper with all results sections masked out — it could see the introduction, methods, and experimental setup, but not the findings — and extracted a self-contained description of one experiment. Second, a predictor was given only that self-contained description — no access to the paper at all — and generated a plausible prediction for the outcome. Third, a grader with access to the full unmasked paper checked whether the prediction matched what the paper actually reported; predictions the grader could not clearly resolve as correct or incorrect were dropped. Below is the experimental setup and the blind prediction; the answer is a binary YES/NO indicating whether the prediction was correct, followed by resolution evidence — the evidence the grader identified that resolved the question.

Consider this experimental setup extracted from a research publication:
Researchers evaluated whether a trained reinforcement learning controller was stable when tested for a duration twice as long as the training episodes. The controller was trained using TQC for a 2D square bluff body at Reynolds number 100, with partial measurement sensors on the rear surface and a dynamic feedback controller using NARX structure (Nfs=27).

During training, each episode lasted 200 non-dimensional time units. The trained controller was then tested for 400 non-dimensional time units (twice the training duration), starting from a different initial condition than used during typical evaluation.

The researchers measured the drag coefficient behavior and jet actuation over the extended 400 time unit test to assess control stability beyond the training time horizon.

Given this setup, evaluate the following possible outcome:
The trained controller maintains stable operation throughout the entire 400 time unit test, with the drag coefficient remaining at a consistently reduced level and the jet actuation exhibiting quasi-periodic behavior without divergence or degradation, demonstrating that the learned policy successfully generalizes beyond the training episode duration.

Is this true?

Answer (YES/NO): NO